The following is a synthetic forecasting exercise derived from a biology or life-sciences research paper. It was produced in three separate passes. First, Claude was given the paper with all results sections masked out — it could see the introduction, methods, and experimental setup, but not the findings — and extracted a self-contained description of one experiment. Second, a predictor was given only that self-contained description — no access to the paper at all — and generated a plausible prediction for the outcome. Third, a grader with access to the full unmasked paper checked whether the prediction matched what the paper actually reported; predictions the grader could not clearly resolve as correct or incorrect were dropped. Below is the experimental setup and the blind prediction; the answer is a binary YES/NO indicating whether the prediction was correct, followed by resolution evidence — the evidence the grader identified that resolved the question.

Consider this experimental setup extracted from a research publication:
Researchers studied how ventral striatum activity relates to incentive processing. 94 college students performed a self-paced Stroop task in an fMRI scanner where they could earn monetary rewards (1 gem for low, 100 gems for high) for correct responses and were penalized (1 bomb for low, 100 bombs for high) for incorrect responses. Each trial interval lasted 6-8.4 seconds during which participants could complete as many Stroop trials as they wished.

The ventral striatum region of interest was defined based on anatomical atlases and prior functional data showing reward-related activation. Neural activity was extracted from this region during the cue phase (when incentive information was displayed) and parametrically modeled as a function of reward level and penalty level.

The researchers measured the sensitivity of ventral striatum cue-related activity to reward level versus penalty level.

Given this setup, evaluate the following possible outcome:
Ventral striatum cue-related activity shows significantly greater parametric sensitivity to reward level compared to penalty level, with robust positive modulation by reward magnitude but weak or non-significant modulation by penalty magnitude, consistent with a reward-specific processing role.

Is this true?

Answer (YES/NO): NO